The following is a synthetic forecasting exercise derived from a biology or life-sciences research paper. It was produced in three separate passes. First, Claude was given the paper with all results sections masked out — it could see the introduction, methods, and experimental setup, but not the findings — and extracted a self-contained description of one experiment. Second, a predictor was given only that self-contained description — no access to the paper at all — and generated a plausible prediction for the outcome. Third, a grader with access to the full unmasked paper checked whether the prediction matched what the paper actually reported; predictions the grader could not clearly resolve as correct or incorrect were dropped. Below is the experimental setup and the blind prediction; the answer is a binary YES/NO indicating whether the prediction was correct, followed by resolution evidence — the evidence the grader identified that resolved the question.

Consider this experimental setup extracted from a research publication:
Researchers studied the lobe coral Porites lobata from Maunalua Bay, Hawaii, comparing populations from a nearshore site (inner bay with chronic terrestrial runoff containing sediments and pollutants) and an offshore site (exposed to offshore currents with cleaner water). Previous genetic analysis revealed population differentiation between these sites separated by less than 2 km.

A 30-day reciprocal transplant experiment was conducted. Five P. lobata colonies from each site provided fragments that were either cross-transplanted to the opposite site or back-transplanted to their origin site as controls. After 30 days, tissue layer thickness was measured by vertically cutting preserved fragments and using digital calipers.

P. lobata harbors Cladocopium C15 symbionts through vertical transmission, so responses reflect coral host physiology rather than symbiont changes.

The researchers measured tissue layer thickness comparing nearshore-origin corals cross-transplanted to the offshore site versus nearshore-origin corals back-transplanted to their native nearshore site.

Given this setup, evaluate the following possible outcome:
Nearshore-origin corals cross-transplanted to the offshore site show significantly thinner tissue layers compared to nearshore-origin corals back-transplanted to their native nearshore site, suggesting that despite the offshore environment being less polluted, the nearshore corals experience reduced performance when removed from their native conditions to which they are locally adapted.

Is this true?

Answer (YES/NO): NO